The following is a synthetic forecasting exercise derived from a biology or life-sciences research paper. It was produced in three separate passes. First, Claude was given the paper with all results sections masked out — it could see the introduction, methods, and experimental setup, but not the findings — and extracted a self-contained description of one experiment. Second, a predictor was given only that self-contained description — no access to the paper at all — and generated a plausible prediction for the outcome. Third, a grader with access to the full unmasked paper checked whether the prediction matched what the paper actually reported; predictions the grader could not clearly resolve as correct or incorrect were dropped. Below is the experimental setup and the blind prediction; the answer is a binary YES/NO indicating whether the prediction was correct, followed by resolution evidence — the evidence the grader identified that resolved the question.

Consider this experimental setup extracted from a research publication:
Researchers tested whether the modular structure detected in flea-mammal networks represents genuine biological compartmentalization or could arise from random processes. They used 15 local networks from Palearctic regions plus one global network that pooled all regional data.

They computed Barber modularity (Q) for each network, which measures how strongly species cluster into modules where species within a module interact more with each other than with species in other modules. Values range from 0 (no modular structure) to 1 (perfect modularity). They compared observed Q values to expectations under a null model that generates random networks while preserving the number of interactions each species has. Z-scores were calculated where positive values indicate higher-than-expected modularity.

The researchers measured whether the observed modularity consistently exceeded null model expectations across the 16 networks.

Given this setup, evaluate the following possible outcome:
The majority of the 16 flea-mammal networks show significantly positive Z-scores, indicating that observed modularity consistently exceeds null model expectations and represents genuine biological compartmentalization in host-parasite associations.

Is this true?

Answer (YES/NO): NO